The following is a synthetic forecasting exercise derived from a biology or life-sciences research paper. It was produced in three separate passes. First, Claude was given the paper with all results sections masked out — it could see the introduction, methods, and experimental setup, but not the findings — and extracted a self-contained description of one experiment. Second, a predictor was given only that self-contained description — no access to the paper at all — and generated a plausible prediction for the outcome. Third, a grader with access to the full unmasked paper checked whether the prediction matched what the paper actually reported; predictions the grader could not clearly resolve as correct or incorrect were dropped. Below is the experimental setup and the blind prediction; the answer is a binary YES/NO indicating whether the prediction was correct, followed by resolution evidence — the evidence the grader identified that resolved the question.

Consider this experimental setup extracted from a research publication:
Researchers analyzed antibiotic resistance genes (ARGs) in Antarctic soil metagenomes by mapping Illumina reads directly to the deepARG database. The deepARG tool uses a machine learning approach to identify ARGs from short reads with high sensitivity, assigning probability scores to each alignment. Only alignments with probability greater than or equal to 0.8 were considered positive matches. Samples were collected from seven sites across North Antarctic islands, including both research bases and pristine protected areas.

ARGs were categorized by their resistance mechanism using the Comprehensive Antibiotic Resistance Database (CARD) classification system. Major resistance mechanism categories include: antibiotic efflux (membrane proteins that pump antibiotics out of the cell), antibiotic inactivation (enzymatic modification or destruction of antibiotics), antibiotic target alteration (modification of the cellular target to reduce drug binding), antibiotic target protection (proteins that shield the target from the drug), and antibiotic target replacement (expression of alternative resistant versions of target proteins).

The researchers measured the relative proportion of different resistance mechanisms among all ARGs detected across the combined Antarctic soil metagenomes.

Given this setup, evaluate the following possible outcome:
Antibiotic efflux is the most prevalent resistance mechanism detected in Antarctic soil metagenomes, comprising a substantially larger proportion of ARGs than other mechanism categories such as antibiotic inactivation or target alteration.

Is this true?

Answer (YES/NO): YES